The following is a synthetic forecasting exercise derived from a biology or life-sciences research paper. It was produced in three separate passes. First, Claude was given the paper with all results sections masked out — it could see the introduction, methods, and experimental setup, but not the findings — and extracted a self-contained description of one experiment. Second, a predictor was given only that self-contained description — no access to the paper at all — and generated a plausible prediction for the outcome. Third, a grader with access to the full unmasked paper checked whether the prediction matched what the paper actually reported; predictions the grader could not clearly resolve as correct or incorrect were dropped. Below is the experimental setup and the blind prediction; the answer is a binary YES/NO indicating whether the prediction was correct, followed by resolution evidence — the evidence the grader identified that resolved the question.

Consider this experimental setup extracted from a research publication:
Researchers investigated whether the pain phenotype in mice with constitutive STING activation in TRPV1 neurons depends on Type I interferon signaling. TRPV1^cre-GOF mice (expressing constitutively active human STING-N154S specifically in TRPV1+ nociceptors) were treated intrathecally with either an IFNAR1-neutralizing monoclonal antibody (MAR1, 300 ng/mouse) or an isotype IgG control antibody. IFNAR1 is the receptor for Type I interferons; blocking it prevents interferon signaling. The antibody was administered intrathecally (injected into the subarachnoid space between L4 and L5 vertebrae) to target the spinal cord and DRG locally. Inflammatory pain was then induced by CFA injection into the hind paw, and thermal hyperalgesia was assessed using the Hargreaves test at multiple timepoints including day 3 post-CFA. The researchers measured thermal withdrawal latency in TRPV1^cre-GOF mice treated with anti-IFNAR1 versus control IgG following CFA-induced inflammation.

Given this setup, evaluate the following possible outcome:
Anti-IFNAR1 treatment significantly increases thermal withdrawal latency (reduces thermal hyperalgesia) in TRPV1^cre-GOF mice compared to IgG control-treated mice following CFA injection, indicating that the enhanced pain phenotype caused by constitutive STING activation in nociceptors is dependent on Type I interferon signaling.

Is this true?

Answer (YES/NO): NO